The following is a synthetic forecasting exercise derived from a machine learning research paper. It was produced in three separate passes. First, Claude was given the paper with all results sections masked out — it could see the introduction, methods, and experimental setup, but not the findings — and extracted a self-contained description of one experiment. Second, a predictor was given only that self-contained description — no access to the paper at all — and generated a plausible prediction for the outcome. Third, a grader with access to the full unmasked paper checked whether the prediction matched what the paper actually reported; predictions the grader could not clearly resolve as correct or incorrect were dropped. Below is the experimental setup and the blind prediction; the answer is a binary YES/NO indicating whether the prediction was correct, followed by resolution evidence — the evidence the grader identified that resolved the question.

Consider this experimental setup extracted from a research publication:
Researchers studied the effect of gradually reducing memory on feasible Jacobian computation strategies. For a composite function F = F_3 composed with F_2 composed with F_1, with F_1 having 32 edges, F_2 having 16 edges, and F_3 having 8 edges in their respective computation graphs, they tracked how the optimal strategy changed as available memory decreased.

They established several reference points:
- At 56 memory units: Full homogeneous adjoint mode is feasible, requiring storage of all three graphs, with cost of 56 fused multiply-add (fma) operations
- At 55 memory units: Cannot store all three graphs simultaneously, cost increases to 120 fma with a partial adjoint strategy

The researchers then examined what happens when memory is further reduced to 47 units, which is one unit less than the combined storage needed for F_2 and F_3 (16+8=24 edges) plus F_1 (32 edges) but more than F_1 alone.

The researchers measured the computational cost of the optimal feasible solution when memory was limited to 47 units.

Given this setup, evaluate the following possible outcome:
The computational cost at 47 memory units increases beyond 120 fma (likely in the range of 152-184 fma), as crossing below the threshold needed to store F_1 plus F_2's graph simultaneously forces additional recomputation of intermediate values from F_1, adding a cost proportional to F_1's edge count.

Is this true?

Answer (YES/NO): YES